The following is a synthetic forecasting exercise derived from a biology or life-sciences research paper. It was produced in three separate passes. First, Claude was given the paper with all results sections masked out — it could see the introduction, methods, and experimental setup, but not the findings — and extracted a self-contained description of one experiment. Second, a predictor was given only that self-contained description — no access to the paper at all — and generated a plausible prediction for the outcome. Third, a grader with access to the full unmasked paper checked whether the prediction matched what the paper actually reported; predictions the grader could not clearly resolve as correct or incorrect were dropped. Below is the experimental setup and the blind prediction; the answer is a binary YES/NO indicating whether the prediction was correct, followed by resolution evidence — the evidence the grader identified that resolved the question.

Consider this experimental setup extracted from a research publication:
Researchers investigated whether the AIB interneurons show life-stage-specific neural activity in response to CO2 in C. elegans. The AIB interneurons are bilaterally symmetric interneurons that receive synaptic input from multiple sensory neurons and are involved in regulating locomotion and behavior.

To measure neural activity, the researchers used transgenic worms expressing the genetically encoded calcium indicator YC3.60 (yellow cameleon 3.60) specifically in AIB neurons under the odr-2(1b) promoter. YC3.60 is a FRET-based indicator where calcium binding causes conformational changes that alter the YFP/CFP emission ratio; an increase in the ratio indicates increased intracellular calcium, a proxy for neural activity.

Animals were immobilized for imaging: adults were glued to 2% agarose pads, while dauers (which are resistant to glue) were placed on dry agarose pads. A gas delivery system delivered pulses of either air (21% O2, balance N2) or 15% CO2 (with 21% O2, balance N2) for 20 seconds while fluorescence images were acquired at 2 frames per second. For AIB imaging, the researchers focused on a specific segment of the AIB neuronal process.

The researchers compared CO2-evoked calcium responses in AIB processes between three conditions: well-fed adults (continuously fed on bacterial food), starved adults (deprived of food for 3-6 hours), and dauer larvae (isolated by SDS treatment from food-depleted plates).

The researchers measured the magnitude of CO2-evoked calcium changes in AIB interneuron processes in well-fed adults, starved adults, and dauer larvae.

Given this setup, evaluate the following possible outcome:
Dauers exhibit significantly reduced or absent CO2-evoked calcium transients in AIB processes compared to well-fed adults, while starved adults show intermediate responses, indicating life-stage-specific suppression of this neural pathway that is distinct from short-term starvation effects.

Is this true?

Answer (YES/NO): NO